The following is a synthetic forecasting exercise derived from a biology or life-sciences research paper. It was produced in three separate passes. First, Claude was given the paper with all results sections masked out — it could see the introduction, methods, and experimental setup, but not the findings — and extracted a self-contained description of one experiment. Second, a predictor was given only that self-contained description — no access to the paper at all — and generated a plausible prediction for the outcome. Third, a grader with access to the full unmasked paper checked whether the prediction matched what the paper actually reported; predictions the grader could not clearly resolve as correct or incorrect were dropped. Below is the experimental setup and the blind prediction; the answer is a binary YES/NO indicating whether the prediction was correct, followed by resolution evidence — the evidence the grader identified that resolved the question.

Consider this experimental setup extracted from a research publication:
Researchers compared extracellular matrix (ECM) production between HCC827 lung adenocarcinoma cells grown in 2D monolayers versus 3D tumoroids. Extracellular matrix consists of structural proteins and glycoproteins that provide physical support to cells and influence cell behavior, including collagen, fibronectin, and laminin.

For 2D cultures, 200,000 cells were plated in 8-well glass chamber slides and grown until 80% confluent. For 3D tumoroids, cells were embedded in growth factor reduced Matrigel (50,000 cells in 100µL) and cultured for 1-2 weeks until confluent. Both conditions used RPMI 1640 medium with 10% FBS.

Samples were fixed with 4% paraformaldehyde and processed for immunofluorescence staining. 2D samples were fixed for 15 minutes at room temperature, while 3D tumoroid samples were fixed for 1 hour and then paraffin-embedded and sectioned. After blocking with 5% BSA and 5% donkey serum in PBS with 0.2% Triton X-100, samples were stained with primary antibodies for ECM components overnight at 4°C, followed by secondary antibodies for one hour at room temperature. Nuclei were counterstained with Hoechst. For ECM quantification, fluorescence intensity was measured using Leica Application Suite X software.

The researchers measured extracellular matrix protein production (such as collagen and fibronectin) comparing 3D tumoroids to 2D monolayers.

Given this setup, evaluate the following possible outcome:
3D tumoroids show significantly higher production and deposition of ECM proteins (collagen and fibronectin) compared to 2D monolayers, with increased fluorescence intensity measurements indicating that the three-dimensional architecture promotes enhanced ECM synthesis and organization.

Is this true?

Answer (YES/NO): NO